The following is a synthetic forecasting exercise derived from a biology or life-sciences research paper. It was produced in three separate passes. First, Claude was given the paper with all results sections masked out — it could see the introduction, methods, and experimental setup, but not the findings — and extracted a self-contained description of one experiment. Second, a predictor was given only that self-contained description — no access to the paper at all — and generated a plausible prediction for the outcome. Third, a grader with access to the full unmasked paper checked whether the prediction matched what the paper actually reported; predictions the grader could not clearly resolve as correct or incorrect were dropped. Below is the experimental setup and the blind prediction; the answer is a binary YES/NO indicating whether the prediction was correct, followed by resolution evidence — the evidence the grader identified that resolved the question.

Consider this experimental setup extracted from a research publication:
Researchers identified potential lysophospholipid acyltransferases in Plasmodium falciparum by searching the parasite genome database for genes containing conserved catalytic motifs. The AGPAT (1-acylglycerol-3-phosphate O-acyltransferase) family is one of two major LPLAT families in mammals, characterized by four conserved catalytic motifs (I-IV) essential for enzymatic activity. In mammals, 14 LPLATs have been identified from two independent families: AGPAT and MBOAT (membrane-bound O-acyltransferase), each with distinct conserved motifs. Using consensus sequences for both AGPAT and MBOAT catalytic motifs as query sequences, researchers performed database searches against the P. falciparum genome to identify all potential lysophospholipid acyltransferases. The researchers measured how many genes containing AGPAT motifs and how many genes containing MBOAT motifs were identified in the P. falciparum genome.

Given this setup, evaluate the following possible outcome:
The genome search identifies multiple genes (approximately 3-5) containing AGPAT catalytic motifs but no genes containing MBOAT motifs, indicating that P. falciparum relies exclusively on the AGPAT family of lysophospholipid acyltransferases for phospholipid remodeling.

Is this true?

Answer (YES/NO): NO